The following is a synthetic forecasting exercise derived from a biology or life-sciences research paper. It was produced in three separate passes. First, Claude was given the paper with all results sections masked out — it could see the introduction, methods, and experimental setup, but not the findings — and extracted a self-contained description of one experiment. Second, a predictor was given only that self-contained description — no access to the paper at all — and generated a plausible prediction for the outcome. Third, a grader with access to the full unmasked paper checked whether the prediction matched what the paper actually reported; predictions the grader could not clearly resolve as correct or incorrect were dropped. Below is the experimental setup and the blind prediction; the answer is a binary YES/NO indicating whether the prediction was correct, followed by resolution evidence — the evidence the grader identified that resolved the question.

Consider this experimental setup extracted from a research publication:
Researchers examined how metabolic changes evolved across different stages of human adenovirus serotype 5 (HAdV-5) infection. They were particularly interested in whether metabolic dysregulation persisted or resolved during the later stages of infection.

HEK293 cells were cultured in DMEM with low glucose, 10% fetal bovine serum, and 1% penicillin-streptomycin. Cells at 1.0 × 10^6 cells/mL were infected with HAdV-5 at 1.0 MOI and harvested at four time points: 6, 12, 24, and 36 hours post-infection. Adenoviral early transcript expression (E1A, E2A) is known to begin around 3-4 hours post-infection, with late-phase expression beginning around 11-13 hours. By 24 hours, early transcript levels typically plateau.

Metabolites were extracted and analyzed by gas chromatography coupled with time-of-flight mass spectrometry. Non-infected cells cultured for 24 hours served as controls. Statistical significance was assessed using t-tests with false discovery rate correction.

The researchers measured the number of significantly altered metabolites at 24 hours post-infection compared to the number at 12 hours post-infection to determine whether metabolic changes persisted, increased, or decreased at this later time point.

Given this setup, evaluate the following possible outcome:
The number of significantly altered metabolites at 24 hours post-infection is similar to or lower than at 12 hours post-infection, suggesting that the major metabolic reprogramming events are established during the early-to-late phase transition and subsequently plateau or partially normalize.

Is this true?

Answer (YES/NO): YES